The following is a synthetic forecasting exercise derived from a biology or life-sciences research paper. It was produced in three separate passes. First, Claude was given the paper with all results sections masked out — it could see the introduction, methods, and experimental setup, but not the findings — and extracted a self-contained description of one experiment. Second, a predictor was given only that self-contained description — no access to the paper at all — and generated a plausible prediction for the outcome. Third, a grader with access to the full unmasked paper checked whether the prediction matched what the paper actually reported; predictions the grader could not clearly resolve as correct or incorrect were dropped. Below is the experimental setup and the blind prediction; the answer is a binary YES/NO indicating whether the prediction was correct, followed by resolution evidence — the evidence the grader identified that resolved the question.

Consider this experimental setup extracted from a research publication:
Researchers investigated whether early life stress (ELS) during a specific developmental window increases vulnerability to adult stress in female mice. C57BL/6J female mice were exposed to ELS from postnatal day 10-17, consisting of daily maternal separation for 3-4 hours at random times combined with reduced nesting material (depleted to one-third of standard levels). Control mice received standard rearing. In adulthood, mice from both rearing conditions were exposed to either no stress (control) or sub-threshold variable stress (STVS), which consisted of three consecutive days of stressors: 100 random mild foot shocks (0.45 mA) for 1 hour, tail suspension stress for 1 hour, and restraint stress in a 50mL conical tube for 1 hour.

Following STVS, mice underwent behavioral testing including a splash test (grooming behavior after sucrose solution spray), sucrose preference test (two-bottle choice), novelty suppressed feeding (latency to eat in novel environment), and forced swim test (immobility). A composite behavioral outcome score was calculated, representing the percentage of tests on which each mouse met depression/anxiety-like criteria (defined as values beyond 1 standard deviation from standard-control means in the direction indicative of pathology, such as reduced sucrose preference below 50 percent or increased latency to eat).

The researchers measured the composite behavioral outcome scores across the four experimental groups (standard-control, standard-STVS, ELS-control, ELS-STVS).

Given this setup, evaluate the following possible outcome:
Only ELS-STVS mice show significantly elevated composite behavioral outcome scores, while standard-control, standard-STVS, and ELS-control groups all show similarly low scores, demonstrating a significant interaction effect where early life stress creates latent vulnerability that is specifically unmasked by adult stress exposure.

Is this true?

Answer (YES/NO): NO